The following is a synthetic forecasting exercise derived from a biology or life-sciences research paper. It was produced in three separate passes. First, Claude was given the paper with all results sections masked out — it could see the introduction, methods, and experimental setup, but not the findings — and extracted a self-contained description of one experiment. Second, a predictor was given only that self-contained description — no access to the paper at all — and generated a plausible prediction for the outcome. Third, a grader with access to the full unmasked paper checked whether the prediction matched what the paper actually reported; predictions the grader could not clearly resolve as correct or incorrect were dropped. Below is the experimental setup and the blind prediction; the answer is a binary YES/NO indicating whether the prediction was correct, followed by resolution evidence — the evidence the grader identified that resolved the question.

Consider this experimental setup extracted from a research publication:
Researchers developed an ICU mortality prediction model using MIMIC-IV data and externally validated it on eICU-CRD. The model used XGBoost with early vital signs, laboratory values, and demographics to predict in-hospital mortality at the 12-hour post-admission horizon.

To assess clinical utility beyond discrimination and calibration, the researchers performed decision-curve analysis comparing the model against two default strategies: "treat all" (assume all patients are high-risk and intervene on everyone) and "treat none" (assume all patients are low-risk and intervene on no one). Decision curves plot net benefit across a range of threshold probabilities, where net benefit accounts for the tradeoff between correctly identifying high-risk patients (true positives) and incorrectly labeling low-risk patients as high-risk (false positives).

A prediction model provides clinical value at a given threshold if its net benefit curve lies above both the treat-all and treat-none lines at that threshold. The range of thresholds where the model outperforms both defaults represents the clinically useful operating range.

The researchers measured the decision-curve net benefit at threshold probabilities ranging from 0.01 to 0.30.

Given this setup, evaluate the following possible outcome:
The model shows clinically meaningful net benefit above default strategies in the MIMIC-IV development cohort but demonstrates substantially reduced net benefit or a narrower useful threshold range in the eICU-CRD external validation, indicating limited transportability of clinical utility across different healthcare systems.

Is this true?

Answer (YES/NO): NO